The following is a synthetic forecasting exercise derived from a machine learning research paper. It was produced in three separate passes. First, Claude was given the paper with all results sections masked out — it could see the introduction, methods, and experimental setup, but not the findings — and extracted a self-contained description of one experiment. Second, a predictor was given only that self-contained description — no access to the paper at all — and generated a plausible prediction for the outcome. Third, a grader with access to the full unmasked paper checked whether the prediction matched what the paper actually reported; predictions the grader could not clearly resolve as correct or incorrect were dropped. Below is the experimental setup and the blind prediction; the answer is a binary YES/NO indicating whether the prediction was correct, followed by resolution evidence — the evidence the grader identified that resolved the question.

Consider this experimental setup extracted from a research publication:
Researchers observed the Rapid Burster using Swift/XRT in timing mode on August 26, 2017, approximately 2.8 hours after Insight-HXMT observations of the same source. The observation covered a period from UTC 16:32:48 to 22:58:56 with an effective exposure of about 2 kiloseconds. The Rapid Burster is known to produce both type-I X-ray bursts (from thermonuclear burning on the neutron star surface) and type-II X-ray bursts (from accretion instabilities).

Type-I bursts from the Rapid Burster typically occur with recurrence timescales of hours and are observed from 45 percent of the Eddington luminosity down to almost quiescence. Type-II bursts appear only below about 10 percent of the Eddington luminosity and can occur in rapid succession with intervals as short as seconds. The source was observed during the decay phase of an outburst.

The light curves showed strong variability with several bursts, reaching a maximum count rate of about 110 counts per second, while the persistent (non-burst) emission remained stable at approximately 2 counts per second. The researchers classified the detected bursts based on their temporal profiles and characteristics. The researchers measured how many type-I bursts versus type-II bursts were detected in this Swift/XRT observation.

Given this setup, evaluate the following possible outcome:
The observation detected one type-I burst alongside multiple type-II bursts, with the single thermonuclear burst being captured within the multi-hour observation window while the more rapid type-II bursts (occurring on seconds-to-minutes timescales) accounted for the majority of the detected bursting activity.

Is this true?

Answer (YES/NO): YES